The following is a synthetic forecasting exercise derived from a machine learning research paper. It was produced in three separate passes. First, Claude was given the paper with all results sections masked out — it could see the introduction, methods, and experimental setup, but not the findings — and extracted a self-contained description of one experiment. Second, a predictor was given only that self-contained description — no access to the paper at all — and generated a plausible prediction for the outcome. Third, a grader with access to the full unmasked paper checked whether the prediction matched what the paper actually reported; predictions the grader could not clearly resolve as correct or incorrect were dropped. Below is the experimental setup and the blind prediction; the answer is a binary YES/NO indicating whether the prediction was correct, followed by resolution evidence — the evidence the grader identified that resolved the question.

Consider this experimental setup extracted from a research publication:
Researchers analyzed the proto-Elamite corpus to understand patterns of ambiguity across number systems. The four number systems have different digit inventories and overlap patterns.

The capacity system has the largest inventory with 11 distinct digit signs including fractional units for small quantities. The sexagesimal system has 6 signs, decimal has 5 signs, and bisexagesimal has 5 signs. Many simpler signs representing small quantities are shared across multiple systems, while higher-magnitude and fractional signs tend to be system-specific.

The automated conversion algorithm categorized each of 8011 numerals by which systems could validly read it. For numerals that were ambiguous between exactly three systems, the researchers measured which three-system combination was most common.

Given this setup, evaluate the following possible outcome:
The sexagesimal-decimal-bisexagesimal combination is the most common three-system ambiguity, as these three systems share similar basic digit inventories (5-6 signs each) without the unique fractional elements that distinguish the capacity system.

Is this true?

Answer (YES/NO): YES